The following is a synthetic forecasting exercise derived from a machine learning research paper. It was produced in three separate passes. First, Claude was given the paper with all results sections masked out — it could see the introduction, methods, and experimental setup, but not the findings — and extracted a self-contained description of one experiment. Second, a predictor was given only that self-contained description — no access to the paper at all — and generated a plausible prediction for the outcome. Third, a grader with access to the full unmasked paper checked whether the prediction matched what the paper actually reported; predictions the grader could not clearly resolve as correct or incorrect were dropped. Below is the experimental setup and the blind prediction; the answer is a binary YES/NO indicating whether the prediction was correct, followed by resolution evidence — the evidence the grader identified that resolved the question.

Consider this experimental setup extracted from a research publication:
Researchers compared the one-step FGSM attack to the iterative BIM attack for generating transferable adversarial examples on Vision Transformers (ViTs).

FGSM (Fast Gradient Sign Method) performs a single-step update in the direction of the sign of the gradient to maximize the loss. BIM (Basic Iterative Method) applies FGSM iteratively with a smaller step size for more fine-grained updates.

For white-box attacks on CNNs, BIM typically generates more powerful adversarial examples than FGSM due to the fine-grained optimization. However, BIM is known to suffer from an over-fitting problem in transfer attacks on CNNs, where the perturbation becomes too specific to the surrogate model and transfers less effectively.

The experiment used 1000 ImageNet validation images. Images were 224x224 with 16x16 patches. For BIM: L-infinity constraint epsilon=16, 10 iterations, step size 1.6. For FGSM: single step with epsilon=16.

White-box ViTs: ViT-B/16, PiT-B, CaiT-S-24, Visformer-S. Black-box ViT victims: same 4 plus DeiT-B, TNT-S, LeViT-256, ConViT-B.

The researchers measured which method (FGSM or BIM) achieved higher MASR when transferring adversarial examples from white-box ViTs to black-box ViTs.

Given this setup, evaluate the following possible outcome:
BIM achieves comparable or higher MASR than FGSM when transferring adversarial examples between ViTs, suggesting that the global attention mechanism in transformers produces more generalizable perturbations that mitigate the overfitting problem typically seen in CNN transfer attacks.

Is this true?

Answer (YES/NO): YES